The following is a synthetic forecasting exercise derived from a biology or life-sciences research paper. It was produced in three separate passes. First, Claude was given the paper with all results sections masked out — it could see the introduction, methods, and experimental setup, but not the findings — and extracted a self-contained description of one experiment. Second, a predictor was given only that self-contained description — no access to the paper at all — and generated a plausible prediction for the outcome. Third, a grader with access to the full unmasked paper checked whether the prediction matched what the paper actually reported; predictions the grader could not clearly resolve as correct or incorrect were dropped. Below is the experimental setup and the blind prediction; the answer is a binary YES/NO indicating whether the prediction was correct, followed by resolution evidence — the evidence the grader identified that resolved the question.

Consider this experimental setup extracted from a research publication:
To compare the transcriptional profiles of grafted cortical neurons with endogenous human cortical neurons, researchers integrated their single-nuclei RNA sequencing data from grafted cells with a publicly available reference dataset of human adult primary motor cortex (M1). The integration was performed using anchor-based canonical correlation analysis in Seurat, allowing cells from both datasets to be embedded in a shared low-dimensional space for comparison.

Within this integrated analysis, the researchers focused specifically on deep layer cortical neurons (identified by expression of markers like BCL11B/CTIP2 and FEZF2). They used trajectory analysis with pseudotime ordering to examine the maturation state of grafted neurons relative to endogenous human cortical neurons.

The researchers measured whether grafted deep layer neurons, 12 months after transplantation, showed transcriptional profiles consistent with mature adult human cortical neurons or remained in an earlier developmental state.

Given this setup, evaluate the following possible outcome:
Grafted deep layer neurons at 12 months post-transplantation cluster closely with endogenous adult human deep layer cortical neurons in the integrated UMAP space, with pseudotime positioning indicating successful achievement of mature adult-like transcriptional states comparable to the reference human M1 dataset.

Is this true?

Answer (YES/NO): YES